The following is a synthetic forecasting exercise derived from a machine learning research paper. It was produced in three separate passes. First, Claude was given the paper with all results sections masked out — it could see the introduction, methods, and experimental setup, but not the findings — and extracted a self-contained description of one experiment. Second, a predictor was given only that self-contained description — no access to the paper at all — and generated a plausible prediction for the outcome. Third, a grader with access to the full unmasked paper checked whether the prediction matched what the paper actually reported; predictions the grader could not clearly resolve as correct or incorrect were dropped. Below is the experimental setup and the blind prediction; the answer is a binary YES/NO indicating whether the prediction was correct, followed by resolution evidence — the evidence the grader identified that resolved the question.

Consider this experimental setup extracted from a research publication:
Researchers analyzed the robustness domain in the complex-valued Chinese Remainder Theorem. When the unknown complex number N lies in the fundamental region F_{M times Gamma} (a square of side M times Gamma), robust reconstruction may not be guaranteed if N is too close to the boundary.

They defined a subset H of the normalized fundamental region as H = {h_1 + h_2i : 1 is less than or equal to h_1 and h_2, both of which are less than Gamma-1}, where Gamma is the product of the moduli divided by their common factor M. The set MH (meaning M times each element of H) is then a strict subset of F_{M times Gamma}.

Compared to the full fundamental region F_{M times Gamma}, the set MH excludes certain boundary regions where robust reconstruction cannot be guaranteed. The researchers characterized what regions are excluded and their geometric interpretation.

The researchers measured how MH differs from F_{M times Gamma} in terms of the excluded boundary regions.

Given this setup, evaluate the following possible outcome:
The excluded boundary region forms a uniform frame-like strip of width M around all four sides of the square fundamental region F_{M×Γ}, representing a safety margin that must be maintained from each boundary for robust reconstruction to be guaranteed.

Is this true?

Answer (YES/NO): NO